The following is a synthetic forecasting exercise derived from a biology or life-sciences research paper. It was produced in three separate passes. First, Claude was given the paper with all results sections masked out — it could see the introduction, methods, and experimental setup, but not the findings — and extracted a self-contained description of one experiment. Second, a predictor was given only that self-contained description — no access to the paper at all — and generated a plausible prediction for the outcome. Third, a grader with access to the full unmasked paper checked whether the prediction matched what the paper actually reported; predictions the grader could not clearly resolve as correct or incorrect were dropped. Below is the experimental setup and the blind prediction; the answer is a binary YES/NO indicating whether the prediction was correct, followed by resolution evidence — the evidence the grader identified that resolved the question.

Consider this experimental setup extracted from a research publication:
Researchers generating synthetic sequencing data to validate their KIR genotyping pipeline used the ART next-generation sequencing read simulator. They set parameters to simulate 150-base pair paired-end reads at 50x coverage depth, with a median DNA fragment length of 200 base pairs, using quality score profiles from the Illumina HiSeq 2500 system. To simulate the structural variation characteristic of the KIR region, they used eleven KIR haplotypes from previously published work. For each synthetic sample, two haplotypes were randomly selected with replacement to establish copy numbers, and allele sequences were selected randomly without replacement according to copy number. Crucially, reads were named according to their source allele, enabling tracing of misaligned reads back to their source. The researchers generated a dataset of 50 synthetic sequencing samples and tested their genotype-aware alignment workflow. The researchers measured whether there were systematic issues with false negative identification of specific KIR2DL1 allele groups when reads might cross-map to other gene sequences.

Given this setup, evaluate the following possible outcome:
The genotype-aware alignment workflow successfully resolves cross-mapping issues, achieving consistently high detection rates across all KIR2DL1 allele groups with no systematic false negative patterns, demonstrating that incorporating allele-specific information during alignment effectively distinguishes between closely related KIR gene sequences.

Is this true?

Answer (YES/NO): NO